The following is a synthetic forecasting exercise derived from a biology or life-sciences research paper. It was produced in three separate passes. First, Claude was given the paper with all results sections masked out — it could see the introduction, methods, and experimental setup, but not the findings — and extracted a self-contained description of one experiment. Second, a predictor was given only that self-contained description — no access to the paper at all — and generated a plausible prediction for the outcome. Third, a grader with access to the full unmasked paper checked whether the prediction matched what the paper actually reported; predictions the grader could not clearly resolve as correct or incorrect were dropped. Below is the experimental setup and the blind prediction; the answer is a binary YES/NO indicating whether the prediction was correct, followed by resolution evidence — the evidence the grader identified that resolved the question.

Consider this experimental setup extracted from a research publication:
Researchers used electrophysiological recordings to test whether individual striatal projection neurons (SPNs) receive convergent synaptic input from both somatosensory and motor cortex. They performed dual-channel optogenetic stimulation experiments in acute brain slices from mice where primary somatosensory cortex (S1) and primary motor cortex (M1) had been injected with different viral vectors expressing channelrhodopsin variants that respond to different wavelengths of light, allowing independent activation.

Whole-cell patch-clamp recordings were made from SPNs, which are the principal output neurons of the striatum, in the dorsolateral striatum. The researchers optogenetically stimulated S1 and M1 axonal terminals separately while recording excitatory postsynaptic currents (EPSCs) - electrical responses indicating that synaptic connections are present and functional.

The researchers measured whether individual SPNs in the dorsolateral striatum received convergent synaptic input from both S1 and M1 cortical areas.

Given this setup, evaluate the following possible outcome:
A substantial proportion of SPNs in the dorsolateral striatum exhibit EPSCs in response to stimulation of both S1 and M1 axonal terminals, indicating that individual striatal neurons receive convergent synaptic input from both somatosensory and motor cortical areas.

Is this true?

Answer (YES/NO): YES